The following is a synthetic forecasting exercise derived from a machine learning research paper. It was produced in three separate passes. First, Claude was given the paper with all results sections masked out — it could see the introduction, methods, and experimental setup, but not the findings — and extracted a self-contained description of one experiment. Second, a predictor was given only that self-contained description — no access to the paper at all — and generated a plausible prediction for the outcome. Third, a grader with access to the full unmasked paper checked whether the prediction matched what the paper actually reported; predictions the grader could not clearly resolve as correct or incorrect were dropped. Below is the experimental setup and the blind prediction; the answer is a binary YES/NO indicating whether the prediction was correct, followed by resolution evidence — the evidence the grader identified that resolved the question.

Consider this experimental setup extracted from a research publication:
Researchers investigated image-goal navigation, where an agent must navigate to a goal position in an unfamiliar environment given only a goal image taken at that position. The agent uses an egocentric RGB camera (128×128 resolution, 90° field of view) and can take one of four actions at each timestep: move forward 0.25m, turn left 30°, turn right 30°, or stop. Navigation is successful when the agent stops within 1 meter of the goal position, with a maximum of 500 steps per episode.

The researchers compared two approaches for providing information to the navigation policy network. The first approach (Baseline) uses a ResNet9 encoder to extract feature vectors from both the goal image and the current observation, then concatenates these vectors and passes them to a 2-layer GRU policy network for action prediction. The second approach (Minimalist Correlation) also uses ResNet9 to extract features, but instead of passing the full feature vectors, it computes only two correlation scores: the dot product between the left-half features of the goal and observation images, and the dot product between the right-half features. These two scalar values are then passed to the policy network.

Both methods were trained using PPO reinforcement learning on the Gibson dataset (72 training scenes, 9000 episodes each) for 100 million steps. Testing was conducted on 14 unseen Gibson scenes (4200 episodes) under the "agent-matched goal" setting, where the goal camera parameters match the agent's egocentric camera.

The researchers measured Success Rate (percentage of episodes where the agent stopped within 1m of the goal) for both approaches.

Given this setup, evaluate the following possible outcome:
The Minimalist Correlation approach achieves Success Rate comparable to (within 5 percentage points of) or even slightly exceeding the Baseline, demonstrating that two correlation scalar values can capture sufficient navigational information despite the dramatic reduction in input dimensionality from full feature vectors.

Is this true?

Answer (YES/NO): NO